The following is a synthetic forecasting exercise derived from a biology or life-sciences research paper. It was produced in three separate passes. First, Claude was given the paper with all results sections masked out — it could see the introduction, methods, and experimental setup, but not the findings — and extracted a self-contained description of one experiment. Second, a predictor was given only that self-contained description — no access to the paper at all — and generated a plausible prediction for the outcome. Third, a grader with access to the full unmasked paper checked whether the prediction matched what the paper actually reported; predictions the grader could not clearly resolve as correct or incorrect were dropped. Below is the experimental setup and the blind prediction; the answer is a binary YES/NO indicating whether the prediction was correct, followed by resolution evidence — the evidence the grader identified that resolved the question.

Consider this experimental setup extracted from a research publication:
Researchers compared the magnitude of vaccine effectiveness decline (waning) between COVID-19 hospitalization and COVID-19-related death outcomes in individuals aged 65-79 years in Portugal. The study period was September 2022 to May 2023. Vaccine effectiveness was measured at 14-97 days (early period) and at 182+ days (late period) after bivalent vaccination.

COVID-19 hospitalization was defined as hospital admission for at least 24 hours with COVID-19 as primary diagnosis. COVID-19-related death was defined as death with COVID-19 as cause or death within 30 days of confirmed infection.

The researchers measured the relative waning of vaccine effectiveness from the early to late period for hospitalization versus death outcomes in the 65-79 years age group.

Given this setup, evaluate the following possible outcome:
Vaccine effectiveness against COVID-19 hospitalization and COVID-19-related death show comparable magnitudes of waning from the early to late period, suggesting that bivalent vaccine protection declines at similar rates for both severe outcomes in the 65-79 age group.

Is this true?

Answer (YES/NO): NO